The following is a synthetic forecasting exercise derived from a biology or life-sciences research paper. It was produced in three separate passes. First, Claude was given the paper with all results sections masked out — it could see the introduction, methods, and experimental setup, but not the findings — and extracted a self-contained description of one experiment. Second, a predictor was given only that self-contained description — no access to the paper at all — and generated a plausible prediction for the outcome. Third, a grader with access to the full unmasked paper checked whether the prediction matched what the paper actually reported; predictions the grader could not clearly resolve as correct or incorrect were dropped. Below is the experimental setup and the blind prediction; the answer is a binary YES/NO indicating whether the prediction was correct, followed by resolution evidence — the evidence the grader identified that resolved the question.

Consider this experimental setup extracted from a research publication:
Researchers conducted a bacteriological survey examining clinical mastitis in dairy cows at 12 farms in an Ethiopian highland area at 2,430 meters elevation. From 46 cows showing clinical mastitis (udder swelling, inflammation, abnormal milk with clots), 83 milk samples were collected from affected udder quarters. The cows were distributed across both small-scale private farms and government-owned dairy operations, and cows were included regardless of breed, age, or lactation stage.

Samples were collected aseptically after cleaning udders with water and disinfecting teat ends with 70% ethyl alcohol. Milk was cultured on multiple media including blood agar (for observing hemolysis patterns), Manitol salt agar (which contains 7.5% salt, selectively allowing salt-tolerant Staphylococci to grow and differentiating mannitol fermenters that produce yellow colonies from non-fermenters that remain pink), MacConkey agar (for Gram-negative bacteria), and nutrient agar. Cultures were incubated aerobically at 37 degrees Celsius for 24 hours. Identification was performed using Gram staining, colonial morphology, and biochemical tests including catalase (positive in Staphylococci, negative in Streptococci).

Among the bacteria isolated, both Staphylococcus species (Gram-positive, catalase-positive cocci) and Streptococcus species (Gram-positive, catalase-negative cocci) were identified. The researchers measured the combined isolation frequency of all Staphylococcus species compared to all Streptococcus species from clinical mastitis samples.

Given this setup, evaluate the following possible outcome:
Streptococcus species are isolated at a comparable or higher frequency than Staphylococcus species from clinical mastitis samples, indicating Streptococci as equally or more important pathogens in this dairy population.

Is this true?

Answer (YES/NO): NO